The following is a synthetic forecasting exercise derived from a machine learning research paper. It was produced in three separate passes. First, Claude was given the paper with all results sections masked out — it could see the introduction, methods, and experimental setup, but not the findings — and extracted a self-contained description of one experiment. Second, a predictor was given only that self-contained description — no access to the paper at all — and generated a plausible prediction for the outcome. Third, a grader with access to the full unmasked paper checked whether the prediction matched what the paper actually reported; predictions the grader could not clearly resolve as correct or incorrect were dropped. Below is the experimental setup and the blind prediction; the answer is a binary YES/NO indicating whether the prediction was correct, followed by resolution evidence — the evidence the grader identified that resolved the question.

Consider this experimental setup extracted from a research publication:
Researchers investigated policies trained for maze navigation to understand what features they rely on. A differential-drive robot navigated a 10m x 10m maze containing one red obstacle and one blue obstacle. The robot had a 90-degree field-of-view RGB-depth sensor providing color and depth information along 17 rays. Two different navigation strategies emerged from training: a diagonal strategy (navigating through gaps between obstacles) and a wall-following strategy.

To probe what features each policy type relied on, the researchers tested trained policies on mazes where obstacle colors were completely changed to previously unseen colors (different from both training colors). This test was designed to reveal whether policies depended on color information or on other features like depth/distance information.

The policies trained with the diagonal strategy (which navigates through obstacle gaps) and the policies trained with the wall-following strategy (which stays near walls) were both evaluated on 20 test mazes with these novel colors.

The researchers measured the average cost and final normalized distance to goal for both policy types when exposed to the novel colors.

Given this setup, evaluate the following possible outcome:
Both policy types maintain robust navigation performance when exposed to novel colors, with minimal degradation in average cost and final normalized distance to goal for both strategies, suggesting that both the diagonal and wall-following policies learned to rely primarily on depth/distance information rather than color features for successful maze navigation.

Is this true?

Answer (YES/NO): NO